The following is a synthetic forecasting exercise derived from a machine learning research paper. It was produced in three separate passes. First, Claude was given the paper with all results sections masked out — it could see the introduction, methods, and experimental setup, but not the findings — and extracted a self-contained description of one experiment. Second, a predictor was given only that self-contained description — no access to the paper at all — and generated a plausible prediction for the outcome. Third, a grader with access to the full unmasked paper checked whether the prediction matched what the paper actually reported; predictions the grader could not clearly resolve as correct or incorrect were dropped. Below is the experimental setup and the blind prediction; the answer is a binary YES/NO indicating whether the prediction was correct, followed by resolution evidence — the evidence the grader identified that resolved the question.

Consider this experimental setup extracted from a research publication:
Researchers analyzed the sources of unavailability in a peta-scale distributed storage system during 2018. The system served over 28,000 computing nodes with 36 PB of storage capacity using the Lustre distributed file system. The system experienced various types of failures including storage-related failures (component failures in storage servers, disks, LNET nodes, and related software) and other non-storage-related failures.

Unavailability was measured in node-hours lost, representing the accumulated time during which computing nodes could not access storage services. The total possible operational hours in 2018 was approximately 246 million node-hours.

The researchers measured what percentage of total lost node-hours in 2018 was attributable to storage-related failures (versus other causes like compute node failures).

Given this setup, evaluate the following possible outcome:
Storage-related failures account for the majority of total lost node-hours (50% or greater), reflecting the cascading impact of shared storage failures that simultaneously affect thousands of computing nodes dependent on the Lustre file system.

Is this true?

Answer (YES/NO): YES